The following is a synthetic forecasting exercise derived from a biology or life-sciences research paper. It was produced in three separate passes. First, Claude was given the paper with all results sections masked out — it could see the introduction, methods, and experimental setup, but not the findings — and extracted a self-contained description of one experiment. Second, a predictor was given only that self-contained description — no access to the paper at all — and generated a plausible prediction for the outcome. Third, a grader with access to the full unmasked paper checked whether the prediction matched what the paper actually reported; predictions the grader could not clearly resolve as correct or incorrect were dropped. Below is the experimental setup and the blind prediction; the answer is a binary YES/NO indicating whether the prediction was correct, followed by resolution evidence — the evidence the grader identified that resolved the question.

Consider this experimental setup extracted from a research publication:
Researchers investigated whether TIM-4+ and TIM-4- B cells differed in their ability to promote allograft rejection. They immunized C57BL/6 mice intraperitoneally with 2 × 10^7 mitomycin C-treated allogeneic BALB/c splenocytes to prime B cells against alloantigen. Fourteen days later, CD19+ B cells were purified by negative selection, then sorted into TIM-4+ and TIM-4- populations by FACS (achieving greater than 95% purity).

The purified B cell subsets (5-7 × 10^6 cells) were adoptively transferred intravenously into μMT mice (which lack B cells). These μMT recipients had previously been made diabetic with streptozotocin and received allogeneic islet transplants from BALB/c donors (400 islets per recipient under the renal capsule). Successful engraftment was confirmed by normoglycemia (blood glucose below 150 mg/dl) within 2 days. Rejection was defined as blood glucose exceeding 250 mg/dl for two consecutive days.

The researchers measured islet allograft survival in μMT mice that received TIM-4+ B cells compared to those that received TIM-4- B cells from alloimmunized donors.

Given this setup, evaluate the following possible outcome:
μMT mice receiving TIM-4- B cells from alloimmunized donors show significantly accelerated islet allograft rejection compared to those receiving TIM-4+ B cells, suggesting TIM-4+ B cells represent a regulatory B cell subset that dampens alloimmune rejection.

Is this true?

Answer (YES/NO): NO